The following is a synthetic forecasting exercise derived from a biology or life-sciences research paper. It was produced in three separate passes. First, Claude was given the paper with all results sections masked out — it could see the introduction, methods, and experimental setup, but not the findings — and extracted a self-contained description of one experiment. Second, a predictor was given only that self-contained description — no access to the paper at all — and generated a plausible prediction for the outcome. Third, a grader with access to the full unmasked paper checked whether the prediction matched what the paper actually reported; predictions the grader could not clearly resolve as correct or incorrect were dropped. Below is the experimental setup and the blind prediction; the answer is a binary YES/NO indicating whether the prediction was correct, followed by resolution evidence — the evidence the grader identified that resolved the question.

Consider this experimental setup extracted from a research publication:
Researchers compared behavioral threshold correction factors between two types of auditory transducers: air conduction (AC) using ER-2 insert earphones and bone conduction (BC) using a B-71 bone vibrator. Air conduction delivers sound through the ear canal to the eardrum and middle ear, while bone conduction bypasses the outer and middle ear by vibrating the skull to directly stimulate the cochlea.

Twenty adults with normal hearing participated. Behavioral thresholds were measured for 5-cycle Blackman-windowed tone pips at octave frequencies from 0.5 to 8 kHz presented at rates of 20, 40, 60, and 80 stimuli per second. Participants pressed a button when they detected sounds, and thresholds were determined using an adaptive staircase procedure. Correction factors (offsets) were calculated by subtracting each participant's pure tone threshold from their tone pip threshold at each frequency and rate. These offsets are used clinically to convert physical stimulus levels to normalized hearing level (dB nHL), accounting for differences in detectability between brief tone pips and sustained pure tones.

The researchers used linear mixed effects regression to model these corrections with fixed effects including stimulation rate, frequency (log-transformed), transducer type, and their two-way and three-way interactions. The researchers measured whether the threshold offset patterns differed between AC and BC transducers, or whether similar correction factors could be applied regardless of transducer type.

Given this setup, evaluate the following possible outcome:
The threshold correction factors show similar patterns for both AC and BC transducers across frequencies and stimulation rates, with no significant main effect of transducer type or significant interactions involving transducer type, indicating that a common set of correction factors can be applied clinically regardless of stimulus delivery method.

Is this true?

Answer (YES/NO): YES